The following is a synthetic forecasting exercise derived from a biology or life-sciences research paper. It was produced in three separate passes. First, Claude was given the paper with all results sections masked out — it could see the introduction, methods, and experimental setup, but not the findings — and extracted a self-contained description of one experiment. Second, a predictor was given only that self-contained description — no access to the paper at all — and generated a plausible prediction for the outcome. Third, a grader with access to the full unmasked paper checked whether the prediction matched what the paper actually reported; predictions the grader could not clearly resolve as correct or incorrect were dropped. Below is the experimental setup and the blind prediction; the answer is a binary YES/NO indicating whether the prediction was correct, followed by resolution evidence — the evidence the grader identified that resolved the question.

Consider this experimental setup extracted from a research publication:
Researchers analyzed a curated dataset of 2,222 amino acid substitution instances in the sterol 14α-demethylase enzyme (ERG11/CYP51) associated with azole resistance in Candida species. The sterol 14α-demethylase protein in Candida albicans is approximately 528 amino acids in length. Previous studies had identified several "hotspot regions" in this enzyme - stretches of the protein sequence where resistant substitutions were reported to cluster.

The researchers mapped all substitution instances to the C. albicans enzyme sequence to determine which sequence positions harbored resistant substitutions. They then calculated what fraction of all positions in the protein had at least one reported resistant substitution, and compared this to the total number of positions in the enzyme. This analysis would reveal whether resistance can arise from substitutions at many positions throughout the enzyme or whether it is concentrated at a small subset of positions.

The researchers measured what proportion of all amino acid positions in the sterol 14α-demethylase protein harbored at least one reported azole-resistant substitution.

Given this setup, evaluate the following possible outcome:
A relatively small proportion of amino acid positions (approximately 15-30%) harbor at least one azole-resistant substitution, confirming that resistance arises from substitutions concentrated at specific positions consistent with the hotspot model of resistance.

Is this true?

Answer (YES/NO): NO